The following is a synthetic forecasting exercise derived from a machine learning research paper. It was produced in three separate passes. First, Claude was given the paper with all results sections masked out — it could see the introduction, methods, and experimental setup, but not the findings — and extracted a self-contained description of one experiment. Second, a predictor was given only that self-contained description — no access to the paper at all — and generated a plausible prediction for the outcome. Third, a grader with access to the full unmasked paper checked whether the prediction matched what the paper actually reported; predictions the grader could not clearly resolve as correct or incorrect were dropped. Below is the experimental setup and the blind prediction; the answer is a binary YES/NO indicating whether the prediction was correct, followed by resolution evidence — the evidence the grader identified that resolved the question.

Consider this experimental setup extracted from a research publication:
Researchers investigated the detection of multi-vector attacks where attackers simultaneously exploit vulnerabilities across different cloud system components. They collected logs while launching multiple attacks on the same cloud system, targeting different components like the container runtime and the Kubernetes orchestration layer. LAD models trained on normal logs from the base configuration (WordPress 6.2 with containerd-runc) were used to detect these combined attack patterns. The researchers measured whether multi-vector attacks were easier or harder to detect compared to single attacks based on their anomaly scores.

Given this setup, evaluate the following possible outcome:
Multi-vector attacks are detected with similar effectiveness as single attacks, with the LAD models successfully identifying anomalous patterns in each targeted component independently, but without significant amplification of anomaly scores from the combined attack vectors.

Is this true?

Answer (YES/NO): NO